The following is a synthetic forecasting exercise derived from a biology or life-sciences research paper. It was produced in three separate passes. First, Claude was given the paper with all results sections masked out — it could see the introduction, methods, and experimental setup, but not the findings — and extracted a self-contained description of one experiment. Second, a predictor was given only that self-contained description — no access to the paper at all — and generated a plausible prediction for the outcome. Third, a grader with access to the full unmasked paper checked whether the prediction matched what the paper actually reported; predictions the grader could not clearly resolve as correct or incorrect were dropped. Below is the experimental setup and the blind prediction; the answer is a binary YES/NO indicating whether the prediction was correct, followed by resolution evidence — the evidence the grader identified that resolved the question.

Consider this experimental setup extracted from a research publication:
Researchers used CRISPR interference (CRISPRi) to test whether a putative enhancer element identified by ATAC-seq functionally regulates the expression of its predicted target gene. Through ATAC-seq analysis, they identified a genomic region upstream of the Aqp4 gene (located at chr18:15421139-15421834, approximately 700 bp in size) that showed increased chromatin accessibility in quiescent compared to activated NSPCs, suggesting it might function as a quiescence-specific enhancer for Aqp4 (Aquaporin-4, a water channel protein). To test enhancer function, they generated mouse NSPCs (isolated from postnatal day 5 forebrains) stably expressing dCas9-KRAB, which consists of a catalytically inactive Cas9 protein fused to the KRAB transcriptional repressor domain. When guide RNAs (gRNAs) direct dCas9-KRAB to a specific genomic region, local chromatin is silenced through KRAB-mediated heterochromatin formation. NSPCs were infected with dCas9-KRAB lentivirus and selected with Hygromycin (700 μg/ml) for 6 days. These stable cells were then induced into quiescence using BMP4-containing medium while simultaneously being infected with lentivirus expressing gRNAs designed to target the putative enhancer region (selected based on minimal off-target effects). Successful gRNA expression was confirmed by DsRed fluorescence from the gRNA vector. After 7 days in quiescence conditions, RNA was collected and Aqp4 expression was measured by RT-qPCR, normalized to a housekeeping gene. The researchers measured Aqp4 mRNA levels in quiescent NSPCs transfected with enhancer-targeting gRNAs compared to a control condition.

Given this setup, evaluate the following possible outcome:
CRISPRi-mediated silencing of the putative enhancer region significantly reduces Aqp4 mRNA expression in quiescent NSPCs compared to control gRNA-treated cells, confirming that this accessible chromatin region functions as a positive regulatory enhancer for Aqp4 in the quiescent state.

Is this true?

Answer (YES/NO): YES